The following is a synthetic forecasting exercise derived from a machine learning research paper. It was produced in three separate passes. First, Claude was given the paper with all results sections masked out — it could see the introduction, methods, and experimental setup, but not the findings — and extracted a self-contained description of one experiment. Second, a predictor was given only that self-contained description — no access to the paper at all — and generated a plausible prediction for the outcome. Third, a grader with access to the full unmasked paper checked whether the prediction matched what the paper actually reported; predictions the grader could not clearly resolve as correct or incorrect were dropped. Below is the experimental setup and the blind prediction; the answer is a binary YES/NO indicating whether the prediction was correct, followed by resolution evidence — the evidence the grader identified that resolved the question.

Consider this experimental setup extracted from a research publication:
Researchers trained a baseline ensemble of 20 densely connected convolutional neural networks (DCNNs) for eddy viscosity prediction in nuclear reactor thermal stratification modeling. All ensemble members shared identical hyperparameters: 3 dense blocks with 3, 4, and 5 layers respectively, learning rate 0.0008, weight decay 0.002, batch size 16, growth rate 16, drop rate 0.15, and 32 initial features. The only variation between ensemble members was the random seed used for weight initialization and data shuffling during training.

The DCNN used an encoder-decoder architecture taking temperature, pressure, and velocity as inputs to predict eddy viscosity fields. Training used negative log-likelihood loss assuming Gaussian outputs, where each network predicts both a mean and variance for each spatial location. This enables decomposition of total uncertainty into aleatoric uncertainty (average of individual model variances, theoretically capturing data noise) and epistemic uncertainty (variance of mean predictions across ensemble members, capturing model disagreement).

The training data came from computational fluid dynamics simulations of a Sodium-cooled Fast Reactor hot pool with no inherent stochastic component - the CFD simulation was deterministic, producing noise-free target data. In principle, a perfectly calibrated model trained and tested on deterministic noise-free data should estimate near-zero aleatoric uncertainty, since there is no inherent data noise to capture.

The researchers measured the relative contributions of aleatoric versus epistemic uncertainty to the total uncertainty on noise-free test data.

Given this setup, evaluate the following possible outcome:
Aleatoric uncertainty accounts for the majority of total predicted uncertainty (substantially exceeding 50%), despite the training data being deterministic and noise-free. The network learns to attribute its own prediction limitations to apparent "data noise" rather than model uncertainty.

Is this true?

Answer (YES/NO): YES